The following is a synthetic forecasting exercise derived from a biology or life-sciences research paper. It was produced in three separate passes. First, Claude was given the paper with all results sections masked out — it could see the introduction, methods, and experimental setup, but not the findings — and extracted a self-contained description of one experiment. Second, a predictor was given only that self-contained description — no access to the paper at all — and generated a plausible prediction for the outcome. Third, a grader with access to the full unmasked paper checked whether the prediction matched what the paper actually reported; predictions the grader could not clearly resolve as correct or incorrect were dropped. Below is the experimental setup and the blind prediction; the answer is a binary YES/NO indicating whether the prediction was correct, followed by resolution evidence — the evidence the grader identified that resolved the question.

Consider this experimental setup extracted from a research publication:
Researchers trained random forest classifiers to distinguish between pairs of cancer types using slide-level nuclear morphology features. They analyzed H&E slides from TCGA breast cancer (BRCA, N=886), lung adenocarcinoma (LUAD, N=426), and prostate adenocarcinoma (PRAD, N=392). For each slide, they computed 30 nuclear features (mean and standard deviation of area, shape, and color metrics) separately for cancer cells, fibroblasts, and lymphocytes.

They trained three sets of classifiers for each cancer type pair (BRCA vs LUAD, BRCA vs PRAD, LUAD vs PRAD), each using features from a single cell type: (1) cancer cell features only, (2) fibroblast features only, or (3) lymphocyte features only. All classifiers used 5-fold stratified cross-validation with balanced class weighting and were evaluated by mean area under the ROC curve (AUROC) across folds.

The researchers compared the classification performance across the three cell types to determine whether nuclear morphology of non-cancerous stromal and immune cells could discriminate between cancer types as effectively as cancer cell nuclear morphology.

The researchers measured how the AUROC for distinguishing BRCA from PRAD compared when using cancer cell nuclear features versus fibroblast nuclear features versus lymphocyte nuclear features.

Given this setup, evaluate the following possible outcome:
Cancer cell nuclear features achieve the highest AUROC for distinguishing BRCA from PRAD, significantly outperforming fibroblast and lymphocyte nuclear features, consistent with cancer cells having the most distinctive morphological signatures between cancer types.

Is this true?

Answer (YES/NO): NO